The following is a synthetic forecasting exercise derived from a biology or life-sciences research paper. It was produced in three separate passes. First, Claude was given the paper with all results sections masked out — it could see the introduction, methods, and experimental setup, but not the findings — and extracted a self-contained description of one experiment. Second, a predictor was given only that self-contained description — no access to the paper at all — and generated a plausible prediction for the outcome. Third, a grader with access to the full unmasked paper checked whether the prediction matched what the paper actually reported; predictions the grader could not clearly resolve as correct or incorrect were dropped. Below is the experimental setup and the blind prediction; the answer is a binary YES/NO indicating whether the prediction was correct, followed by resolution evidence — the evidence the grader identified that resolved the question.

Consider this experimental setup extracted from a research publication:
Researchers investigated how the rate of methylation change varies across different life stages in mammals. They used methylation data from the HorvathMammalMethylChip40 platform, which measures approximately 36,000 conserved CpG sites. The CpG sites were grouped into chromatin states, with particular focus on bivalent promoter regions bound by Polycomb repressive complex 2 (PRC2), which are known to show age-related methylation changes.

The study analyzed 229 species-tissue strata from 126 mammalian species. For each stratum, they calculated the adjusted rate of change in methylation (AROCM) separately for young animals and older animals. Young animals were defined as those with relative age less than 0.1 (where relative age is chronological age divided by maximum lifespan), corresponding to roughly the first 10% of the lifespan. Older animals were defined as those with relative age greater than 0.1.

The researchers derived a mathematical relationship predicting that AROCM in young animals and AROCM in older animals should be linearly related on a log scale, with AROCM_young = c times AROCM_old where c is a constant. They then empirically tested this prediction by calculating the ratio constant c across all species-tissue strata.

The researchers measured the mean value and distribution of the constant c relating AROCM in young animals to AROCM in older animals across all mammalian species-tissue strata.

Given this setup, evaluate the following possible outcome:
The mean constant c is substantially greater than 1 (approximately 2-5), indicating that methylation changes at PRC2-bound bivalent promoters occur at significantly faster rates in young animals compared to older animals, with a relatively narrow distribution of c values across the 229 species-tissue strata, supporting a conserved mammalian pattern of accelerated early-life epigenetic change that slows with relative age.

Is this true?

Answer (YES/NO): NO